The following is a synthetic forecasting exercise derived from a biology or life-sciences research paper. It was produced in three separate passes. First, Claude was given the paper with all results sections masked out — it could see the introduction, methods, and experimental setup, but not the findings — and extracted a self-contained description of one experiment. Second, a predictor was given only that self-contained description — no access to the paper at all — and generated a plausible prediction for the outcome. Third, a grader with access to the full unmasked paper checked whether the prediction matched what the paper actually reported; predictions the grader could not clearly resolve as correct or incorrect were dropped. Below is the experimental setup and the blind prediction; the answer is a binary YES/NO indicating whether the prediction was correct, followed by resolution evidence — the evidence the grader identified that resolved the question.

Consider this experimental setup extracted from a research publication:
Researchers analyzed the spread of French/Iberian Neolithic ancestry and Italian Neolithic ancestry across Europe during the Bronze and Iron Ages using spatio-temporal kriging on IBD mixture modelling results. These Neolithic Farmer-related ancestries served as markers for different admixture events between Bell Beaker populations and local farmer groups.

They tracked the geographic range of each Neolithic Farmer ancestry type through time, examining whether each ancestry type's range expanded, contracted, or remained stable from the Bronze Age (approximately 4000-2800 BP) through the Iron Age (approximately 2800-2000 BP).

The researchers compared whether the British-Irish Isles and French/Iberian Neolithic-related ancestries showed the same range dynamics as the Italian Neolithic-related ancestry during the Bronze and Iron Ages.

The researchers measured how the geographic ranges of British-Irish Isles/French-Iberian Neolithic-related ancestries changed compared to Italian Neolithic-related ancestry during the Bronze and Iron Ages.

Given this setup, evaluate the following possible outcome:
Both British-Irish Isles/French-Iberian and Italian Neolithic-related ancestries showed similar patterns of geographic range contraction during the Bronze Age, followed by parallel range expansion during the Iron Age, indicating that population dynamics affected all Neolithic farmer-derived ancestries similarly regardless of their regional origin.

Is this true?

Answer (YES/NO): NO